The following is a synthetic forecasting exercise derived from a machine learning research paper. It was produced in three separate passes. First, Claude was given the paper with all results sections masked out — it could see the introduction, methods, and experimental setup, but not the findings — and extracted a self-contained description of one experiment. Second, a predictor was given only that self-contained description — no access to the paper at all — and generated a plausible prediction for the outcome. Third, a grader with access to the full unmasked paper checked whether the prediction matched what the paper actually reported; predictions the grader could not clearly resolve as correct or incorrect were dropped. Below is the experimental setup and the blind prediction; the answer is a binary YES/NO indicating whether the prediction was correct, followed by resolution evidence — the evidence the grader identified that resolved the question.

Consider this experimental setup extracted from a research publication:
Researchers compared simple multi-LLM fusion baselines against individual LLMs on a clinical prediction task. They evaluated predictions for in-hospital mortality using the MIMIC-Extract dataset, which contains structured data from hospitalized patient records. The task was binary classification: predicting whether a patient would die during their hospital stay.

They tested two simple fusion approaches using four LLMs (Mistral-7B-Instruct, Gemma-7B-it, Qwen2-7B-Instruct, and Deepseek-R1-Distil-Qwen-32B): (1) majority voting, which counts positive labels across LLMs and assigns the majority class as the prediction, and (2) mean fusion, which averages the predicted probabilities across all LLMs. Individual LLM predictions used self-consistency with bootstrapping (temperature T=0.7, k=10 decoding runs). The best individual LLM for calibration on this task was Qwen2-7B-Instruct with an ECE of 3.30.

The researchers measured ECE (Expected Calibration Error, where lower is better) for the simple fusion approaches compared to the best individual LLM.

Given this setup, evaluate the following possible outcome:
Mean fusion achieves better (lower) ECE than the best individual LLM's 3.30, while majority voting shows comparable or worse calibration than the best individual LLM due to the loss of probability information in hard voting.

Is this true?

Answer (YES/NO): YES